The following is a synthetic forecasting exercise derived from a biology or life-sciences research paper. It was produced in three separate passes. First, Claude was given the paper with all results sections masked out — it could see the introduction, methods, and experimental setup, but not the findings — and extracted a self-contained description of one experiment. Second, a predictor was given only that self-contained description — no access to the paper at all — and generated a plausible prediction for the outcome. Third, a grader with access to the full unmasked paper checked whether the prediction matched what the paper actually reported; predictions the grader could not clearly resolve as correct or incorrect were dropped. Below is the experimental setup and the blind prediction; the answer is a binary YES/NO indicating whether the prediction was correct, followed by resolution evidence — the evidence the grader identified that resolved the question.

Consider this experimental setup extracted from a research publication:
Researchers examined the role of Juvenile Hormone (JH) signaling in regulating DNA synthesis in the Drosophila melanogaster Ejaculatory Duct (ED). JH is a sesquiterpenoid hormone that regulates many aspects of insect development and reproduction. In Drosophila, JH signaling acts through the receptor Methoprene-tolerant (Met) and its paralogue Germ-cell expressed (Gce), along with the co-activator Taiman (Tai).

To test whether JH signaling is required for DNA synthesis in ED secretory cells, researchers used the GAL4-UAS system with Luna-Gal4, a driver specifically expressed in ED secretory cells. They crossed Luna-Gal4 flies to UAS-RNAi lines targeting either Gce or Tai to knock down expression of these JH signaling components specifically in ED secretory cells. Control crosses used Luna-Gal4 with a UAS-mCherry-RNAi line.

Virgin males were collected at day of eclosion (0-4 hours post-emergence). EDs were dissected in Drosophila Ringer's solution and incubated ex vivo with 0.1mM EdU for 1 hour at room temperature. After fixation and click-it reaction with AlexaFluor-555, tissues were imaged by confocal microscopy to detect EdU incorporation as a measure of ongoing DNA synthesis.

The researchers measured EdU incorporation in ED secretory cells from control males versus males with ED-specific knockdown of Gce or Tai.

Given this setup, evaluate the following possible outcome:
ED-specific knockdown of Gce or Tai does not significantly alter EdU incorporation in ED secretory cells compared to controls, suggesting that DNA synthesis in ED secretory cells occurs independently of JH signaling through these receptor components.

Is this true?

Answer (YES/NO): NO